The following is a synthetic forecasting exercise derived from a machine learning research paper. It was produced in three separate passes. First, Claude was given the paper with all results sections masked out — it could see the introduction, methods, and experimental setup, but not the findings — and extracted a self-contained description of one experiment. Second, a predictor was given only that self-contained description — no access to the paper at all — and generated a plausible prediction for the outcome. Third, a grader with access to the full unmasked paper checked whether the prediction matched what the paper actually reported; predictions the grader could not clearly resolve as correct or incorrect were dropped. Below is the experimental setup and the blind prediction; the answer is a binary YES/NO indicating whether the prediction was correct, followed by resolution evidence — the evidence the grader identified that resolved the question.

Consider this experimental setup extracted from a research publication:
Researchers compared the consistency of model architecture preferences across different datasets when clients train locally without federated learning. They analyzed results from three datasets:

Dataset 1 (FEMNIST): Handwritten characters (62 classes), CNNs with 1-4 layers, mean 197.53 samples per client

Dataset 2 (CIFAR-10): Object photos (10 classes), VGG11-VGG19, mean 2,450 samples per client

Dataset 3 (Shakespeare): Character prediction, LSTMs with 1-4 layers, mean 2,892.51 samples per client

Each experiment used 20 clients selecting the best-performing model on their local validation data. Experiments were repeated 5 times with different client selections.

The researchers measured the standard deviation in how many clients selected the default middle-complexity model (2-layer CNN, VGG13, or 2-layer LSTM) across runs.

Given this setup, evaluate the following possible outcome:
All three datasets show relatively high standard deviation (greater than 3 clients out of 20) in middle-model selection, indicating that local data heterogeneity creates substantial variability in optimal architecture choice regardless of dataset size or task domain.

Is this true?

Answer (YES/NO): NO